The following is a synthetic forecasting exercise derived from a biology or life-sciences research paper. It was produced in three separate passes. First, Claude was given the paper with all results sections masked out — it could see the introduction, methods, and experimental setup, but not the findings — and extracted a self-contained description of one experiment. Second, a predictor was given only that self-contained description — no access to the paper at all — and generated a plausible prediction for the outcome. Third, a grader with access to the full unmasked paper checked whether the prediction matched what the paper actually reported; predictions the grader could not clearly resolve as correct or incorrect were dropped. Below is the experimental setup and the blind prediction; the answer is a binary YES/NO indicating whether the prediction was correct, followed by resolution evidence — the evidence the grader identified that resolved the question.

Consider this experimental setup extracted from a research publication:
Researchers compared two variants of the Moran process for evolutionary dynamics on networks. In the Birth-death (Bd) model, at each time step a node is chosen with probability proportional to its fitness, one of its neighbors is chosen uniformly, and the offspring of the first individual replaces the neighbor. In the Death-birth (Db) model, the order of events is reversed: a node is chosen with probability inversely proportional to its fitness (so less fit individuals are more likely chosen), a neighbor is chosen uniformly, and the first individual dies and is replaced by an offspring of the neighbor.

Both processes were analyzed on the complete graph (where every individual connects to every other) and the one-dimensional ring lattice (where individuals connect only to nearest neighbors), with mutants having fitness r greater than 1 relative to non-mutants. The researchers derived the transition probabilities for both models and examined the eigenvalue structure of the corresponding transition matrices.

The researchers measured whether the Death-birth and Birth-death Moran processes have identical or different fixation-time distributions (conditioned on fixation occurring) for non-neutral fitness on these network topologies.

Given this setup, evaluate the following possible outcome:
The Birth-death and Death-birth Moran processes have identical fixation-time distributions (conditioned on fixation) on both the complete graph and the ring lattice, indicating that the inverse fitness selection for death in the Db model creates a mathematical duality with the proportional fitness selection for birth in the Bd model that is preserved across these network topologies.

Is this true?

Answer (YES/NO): YES